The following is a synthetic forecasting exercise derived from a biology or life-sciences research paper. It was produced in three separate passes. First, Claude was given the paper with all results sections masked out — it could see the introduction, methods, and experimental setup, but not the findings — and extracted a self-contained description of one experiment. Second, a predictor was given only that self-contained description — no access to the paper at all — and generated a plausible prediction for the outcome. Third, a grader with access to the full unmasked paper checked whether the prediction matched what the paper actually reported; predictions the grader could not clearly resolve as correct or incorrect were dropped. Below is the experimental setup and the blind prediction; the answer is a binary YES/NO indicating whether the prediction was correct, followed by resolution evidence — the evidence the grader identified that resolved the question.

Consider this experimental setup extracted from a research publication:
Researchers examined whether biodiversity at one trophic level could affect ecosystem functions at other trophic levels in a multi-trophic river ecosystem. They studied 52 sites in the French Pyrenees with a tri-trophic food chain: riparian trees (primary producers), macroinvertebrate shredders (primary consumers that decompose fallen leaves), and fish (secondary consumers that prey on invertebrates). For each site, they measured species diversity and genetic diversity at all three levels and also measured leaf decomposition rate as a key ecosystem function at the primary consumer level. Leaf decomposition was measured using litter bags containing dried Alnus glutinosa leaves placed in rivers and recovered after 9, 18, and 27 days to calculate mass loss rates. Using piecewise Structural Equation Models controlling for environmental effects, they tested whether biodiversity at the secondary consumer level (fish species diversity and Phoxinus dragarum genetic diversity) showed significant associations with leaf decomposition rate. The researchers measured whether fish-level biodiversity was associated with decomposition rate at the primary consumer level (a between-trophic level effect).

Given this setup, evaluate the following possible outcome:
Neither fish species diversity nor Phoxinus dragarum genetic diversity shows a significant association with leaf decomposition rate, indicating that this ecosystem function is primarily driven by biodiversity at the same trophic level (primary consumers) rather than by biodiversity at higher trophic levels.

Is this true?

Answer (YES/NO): NO